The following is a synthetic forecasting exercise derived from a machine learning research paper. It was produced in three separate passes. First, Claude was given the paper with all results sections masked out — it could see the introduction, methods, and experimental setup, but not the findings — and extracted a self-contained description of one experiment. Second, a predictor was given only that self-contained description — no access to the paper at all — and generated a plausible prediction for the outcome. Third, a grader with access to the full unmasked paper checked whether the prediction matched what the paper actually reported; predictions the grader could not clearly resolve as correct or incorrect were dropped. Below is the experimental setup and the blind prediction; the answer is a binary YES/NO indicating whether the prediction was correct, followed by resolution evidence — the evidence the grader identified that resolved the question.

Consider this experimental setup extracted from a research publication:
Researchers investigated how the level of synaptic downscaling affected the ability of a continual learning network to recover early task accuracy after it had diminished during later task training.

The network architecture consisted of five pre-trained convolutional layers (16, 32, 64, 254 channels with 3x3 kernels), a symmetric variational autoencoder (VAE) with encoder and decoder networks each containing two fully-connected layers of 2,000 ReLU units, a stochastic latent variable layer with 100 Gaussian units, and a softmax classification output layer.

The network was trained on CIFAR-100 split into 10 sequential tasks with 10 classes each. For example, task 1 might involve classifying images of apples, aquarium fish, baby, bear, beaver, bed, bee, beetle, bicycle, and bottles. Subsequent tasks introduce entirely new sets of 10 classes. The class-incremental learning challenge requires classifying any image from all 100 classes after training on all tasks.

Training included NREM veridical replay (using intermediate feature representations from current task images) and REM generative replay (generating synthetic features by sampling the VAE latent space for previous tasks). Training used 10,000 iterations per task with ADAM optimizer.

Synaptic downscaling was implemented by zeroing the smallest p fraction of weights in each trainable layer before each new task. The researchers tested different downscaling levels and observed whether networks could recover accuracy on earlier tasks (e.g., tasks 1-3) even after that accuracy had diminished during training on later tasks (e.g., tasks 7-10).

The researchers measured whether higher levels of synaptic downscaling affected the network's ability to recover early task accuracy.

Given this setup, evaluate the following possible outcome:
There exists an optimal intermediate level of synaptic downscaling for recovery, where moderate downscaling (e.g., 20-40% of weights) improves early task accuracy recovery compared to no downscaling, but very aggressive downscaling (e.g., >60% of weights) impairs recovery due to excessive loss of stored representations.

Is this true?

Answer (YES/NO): NO